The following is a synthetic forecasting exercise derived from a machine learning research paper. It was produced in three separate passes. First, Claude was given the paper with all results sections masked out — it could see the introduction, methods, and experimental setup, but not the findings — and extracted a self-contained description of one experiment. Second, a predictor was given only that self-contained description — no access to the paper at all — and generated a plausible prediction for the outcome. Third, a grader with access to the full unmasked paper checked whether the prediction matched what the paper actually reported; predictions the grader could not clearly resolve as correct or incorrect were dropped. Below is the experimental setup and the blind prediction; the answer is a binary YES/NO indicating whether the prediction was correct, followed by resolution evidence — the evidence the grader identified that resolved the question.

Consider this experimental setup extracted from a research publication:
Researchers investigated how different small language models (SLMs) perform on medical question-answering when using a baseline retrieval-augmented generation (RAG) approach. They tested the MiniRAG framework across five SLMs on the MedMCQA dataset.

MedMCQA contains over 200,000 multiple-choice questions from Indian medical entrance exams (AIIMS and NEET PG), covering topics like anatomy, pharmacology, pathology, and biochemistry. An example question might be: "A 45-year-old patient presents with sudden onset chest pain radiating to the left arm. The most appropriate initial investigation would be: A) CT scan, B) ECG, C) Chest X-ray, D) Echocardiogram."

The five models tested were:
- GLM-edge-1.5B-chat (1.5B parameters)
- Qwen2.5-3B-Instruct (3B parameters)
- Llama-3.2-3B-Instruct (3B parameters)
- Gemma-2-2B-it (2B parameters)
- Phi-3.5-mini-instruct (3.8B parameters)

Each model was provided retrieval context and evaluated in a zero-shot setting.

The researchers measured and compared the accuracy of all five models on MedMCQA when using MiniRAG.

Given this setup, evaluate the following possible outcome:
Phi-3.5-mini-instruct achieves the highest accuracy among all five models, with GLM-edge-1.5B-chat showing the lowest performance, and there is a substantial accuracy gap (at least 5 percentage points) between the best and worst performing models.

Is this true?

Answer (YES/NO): NO